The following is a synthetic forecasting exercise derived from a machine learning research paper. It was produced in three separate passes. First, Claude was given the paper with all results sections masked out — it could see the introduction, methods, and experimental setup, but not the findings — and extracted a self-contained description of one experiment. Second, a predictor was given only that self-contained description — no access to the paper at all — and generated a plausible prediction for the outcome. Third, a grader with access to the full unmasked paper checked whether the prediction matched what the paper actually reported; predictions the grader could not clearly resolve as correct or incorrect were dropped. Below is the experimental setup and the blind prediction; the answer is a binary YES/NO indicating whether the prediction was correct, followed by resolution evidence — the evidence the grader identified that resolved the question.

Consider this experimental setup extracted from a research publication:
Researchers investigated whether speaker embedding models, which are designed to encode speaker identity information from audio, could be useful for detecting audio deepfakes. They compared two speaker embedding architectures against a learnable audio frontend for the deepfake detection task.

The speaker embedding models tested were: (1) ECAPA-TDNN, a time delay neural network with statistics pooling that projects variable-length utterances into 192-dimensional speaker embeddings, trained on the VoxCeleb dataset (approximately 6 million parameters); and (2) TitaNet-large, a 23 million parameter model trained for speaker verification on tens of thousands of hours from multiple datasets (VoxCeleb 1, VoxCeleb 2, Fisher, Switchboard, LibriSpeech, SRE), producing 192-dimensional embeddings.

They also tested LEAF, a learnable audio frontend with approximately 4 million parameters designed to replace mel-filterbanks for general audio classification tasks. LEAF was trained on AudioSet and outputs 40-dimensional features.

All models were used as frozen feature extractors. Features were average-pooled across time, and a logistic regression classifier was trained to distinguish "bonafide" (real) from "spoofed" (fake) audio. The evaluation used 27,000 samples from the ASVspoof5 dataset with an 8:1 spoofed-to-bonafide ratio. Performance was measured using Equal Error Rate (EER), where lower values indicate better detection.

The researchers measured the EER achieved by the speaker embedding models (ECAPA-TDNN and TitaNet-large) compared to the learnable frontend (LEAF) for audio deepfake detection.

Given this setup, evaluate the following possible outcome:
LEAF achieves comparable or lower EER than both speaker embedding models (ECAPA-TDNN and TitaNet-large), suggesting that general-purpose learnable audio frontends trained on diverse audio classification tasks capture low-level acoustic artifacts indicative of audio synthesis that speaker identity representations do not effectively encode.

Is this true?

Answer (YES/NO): NO